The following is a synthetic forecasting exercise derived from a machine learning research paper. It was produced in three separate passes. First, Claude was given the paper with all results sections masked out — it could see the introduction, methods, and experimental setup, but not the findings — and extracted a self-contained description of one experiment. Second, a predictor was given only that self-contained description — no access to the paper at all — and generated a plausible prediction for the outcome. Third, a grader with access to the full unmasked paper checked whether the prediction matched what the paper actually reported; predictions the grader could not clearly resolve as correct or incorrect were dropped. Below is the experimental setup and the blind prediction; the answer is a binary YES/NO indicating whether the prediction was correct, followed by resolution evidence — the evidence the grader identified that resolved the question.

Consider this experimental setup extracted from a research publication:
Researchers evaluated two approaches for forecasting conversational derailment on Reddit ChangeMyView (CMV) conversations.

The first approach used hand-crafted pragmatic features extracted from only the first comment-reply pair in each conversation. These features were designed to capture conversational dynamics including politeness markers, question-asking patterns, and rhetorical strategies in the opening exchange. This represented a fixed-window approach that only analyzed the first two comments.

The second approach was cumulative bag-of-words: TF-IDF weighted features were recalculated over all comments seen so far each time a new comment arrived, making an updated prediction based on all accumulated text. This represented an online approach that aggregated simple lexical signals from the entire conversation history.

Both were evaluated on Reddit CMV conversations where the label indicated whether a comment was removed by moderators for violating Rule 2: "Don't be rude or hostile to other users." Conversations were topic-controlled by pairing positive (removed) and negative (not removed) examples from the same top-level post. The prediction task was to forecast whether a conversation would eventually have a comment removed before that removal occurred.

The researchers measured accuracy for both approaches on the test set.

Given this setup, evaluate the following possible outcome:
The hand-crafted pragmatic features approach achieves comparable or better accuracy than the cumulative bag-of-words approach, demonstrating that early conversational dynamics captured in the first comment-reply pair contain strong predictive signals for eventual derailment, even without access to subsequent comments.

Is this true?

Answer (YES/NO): NO